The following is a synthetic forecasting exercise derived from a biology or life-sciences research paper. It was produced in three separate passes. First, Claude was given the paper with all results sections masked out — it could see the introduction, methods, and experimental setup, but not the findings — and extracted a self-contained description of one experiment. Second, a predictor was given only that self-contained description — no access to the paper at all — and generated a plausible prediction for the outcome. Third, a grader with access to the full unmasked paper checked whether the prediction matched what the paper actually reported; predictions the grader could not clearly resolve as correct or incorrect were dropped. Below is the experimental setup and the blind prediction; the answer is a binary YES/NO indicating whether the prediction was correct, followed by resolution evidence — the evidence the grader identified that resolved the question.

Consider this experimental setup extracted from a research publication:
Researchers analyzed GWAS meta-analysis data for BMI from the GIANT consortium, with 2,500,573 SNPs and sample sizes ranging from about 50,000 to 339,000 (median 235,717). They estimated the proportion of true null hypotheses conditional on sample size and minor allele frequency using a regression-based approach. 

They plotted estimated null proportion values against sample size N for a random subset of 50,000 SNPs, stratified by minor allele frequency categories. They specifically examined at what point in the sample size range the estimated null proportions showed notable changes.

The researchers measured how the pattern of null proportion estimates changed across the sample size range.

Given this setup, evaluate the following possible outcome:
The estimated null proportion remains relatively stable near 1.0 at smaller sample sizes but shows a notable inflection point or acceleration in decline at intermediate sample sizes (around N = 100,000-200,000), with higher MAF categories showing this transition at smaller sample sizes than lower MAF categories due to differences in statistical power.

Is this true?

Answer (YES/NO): NO